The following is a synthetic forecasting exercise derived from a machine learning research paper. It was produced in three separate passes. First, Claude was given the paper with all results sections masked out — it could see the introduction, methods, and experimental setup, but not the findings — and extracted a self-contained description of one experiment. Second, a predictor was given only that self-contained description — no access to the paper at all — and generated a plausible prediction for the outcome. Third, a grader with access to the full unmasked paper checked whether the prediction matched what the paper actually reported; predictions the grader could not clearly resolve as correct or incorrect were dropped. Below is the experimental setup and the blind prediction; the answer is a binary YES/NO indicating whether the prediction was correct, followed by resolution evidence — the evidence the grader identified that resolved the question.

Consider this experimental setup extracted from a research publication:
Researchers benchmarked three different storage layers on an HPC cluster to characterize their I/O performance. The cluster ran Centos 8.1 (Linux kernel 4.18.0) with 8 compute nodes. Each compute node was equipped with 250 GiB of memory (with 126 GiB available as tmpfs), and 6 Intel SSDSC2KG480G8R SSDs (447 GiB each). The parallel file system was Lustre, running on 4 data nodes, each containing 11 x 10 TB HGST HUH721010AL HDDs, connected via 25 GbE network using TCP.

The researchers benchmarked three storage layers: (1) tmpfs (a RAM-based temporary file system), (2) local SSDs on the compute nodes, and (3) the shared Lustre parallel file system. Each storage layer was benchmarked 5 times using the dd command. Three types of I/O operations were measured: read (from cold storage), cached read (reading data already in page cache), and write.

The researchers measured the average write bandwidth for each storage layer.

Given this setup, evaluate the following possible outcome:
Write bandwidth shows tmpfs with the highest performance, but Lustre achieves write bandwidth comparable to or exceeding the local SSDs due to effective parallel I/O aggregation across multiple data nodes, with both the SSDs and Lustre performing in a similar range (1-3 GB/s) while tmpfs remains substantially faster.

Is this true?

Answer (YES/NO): NO